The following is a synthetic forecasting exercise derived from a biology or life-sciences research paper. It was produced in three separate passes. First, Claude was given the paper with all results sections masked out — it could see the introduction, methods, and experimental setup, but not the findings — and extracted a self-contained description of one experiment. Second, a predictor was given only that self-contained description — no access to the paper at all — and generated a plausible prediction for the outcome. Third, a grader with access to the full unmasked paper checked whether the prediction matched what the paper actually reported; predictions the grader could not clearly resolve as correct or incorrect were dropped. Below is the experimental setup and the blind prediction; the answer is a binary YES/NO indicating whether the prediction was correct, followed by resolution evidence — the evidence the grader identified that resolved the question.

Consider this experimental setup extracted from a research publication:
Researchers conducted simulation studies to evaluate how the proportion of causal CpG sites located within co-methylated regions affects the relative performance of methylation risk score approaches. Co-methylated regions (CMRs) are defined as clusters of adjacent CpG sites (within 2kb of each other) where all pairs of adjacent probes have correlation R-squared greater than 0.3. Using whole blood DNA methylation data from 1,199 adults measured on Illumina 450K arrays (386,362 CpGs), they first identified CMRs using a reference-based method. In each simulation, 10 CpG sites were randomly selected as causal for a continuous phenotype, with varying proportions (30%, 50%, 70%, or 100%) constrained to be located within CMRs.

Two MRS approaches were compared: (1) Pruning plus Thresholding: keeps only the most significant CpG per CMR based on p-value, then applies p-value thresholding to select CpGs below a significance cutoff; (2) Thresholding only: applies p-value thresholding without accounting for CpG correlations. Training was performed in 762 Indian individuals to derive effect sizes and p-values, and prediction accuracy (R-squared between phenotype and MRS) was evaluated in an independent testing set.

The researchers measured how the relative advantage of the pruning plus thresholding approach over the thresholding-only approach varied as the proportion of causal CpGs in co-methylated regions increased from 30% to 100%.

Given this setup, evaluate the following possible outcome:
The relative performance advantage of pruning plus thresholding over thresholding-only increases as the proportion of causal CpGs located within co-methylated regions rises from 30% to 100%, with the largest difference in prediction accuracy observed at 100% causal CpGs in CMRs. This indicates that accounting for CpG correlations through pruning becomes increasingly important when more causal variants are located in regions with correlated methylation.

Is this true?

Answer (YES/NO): YES